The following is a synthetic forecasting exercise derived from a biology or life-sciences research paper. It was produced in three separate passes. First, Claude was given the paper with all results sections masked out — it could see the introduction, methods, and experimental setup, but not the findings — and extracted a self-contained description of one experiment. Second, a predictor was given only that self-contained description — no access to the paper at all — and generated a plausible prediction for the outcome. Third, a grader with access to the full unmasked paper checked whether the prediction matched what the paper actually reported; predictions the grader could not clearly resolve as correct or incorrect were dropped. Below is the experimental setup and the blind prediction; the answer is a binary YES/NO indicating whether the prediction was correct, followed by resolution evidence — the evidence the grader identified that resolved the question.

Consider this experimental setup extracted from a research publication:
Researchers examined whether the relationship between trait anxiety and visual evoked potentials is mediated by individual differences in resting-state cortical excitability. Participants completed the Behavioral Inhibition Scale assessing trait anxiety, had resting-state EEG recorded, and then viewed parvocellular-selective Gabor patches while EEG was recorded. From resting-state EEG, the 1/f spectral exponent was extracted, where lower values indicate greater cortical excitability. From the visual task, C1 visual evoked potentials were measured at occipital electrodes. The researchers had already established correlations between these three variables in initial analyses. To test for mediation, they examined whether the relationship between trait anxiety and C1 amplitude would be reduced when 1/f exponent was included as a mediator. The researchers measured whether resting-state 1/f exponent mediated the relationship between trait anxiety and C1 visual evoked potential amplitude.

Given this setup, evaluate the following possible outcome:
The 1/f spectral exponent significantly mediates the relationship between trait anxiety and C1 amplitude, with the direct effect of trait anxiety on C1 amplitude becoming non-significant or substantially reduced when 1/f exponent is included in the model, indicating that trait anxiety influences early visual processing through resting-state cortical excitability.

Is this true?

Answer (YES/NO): NO